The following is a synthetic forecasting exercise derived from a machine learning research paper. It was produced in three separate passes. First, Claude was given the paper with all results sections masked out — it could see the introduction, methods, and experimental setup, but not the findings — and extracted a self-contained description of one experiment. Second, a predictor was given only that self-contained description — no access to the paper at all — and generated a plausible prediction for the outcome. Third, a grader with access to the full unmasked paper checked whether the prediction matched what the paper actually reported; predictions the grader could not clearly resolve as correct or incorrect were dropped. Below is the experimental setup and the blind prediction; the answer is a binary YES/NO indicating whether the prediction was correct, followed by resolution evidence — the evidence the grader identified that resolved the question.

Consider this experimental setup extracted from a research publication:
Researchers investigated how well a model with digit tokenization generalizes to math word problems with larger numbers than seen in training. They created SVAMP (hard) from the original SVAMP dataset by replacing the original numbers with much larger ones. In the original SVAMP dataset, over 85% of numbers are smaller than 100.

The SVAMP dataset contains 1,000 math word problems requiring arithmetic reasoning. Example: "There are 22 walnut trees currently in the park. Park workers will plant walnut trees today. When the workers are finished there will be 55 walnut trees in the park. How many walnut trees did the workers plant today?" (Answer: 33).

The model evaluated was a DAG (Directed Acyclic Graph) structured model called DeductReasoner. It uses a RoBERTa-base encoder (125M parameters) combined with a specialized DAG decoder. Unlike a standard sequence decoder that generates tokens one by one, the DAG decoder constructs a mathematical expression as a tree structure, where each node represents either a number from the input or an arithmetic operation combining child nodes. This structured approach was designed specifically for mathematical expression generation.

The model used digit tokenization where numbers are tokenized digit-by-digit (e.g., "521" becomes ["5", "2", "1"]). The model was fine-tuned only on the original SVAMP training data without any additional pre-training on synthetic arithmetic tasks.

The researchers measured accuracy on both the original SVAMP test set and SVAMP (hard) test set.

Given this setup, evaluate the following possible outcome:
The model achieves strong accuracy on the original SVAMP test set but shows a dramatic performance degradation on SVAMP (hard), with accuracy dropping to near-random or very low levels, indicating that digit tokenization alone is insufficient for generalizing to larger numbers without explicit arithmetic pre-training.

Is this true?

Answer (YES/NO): NO